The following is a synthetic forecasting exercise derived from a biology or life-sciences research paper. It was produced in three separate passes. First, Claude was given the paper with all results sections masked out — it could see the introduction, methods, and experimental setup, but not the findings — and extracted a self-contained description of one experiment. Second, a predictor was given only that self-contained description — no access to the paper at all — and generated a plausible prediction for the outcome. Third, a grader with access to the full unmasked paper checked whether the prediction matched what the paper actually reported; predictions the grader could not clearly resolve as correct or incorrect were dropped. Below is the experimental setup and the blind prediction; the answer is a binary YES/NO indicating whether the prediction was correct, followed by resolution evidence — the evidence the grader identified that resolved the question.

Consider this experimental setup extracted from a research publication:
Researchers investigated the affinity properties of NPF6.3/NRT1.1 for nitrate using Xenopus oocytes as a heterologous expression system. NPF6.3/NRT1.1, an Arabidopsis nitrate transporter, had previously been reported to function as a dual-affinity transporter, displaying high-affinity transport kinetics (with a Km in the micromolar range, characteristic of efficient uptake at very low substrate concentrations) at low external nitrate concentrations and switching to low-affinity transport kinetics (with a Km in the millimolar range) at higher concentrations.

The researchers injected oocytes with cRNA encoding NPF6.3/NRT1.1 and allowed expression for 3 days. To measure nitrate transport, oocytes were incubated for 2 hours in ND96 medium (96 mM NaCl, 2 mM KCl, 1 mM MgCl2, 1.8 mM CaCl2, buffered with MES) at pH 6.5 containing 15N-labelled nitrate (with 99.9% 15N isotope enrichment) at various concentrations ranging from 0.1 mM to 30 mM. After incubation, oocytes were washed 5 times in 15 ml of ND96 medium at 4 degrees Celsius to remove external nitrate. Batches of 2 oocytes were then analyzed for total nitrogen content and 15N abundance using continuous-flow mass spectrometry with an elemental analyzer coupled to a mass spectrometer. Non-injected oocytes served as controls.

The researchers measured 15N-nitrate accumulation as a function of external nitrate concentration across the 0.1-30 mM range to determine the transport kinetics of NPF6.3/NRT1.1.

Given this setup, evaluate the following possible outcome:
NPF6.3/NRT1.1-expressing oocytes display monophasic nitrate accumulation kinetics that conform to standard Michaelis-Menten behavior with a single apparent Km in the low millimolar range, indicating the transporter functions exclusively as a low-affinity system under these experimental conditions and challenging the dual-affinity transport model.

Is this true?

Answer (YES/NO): YES